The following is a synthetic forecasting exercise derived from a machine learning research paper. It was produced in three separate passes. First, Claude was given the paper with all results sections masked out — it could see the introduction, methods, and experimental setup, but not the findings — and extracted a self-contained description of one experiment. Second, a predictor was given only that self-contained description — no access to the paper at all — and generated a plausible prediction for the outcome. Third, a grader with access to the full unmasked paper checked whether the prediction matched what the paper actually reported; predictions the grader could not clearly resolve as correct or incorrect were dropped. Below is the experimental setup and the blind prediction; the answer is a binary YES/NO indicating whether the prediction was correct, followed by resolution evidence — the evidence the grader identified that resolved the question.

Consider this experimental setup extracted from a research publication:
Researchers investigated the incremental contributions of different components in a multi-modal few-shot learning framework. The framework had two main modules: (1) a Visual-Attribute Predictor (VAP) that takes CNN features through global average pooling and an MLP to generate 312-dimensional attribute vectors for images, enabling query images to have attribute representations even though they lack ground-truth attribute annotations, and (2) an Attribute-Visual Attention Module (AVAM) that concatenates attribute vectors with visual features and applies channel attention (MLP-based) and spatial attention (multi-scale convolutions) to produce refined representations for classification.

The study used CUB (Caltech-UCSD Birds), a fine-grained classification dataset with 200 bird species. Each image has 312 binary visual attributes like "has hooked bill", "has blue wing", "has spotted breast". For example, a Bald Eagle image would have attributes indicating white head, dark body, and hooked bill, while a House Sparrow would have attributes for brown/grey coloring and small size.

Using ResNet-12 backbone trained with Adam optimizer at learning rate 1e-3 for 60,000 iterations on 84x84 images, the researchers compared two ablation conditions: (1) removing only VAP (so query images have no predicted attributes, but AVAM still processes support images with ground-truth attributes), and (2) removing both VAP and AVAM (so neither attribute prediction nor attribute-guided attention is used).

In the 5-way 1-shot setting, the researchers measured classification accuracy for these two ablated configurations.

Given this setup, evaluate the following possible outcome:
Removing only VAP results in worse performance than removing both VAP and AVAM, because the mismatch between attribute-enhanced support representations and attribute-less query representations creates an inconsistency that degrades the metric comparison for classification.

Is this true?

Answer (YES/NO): NO